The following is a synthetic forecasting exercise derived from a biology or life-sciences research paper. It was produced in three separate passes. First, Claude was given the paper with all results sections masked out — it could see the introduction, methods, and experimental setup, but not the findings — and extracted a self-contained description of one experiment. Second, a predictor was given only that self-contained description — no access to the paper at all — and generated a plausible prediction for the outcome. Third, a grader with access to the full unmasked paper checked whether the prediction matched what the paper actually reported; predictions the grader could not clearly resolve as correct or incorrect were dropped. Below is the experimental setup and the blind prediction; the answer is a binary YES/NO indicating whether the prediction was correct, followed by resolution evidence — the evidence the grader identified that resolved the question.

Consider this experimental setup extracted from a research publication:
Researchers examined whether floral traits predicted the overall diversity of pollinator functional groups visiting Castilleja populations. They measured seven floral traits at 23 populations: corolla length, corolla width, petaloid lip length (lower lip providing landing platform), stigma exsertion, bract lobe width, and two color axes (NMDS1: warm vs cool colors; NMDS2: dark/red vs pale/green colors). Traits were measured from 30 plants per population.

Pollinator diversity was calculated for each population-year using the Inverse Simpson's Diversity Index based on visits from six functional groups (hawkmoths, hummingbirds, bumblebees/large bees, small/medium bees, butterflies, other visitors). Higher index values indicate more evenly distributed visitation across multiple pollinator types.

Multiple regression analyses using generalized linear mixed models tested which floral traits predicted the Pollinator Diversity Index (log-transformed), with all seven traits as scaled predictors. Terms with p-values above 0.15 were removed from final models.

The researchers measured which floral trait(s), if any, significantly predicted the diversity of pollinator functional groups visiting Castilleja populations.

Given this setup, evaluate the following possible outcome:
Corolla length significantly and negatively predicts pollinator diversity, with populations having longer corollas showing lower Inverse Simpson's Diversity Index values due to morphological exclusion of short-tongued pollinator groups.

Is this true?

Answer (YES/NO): YES